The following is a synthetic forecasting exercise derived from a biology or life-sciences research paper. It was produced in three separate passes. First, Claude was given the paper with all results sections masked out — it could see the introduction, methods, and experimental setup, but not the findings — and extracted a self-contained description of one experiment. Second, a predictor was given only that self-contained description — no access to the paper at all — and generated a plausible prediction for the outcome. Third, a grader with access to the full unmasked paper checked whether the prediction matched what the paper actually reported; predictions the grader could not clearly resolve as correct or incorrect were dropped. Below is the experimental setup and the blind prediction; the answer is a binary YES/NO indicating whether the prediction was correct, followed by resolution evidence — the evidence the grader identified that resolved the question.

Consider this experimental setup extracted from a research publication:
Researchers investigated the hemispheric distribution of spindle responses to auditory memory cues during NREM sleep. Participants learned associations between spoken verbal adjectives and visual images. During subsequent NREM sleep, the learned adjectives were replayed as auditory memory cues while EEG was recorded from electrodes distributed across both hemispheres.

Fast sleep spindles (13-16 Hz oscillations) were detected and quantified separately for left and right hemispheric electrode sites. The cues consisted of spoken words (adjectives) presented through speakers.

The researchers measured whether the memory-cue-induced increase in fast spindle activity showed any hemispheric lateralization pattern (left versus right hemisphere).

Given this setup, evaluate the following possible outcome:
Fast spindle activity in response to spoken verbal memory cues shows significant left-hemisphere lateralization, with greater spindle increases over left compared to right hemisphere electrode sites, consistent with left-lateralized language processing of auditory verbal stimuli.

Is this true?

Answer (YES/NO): YES